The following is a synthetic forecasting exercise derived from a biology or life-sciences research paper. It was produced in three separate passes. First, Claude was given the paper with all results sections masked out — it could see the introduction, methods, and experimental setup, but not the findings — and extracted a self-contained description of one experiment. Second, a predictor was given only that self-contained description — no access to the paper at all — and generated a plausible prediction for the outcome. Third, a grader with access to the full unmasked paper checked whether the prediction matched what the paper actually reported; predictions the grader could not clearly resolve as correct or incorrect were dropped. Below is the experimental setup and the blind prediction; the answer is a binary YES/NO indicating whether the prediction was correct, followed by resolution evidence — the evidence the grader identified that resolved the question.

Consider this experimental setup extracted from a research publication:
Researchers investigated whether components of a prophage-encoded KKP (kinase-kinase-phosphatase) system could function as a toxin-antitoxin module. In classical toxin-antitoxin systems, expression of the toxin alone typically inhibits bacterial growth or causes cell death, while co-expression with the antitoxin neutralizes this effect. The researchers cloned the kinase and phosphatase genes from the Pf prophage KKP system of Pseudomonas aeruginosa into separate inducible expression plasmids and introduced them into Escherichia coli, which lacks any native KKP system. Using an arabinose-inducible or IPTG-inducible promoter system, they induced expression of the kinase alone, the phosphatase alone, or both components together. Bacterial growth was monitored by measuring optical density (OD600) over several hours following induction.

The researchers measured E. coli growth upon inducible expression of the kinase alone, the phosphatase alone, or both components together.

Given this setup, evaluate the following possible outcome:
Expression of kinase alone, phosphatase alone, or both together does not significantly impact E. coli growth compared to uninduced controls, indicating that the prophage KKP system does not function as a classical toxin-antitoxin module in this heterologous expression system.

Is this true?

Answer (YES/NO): NO